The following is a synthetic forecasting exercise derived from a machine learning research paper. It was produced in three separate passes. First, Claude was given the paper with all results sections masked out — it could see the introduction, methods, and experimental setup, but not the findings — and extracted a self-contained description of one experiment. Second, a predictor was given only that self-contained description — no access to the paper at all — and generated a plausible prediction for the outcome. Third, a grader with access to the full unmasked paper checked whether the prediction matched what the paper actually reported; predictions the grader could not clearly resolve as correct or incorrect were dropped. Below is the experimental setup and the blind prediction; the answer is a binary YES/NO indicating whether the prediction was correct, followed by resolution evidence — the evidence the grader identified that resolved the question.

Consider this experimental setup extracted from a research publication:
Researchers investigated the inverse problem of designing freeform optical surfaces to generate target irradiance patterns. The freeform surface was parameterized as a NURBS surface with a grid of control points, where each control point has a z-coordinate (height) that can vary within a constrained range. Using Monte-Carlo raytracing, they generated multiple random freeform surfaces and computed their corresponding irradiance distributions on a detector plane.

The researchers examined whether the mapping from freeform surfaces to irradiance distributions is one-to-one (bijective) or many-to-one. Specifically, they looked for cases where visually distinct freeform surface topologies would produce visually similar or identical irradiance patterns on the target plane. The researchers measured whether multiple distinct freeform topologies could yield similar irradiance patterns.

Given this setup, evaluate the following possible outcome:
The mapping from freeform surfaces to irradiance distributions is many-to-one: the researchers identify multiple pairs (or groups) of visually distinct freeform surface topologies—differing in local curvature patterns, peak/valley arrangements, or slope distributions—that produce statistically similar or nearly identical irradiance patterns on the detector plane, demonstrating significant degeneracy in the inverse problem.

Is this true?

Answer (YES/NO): YES